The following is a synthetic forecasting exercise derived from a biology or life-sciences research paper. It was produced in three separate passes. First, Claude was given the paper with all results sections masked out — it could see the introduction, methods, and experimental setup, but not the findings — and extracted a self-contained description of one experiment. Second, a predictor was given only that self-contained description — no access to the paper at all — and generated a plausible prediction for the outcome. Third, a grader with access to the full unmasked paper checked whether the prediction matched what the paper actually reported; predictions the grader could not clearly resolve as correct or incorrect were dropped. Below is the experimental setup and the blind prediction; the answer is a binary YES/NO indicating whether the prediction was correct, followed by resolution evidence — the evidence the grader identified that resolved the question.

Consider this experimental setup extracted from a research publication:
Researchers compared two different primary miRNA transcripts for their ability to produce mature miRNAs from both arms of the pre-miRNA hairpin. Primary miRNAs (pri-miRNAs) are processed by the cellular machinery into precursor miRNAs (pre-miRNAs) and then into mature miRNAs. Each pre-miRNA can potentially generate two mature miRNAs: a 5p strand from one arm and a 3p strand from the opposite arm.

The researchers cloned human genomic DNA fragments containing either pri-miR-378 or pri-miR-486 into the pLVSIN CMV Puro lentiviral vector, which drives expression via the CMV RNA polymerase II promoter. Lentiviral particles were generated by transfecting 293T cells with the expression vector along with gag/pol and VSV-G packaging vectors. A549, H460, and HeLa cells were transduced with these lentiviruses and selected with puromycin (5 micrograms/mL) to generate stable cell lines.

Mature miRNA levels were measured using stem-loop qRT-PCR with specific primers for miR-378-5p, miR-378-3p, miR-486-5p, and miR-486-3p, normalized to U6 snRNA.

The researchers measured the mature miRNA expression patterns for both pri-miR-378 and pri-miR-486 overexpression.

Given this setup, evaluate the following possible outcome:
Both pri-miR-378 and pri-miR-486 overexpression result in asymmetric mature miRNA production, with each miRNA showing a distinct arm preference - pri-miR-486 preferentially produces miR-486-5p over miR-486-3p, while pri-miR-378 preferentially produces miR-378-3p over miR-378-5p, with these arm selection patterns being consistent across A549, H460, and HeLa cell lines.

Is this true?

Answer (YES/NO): NO